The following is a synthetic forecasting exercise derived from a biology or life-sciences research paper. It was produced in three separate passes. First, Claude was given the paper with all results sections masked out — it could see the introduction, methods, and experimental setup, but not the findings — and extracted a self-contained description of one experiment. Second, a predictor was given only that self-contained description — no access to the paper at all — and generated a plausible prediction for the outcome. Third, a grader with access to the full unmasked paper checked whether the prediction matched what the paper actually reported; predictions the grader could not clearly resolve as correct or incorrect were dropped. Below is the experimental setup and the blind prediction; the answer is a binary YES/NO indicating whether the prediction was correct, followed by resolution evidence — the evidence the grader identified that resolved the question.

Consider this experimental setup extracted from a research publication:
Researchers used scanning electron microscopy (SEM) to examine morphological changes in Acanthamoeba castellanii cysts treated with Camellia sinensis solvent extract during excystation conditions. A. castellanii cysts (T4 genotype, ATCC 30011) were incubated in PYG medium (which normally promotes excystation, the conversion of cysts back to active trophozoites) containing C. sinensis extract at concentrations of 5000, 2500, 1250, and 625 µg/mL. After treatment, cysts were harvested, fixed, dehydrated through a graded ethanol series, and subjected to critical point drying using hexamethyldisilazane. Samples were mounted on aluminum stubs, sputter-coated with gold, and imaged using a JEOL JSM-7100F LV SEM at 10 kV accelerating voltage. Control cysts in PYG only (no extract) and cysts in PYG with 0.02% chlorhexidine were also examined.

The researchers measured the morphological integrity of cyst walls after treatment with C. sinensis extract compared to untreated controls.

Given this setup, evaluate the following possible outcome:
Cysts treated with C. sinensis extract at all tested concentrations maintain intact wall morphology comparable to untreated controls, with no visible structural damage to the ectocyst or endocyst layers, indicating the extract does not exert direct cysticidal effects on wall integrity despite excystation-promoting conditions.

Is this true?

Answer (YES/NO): NO